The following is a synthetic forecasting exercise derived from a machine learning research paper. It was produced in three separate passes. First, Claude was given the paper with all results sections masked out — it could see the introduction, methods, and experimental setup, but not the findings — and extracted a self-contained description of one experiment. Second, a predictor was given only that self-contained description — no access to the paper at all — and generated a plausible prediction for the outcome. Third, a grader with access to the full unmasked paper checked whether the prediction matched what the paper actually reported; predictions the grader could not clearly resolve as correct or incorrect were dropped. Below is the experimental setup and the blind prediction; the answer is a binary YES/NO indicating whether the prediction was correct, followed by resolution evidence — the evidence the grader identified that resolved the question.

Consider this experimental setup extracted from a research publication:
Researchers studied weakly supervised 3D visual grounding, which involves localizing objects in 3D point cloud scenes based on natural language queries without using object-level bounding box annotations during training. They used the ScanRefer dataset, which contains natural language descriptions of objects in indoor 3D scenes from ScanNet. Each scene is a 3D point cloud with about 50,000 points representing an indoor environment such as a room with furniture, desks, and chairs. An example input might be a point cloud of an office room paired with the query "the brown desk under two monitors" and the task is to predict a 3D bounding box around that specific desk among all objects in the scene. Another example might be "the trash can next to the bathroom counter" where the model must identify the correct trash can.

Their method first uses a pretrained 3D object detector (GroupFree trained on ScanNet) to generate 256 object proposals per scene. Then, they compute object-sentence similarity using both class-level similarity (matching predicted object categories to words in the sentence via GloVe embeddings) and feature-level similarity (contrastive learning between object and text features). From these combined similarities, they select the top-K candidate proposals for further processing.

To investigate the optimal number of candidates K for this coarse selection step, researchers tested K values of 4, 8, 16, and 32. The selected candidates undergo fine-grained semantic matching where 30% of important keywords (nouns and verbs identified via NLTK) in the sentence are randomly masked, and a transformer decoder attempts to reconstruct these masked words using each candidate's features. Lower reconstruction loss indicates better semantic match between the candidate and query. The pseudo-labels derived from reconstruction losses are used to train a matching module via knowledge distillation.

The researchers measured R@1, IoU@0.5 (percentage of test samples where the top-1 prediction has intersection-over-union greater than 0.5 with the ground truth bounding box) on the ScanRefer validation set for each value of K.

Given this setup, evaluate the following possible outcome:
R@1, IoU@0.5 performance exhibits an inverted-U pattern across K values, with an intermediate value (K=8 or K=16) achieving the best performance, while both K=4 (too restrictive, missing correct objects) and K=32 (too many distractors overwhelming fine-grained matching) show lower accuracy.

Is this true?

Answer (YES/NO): YES